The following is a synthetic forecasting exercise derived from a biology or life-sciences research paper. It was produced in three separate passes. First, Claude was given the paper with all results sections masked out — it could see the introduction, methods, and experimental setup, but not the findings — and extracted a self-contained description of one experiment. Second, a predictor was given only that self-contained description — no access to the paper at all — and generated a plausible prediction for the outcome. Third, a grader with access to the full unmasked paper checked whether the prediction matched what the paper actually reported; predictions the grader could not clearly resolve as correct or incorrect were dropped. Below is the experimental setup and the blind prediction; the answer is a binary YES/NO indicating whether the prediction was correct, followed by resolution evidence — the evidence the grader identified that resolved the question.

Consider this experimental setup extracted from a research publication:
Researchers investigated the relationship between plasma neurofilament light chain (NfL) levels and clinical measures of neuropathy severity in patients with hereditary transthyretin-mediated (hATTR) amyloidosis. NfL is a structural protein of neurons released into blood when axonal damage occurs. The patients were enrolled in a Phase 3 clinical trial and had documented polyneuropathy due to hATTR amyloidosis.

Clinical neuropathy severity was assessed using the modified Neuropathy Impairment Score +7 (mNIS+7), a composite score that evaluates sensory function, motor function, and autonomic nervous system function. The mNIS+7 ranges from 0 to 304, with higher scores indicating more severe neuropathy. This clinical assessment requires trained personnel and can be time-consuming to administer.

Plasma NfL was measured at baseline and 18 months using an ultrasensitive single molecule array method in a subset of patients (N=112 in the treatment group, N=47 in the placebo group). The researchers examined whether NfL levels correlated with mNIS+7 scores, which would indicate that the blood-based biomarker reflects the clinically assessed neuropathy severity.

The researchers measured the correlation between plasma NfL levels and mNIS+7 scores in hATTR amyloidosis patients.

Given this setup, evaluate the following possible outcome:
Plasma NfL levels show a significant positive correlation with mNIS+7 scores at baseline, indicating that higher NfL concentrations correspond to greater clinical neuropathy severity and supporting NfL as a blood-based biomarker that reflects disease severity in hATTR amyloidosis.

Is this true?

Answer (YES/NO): NO